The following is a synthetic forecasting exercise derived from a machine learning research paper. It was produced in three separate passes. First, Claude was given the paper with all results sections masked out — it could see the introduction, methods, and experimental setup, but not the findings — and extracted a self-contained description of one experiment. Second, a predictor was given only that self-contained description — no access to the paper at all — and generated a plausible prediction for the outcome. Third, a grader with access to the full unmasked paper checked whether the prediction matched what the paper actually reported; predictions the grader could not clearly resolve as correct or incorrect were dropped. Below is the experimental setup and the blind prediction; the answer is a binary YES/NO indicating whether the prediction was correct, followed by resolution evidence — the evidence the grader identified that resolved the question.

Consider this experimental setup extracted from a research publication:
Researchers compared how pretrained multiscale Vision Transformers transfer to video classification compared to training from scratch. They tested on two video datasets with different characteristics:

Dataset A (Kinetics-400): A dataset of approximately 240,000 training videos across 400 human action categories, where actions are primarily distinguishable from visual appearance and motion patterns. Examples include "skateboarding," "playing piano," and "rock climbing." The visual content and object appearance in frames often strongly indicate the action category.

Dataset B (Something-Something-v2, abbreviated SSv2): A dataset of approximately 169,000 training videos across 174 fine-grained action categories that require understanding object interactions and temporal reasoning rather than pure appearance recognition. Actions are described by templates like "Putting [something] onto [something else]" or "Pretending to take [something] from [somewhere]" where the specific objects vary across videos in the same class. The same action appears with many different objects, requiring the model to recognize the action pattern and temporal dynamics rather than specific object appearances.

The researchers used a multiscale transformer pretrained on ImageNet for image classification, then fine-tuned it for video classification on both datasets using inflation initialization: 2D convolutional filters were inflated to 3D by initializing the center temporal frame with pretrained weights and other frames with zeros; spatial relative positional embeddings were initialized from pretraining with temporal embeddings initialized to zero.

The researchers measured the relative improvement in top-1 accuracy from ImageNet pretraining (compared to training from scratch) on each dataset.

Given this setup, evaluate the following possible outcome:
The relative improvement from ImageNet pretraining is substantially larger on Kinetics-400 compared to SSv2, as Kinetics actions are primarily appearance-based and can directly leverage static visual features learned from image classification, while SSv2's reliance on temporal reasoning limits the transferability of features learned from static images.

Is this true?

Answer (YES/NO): NO